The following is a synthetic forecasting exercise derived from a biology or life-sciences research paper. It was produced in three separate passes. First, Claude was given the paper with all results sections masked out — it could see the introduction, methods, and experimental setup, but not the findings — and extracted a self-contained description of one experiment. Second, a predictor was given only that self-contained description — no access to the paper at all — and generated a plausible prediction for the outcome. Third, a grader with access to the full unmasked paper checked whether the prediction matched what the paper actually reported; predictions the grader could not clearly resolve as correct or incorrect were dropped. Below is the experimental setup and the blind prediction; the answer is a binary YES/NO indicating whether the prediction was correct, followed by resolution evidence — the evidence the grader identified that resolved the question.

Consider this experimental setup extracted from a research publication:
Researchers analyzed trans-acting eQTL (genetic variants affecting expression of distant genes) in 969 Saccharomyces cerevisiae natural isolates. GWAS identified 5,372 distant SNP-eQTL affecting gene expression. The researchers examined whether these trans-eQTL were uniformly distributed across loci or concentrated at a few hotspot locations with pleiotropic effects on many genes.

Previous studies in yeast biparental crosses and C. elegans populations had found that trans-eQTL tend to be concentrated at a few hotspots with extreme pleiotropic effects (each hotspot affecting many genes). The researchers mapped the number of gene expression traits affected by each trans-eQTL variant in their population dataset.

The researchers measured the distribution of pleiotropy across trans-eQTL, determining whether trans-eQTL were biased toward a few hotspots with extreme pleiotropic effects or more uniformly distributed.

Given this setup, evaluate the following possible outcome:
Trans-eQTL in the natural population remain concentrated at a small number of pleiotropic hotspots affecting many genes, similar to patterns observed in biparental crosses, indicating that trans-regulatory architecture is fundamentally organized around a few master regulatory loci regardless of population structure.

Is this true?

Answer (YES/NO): NO